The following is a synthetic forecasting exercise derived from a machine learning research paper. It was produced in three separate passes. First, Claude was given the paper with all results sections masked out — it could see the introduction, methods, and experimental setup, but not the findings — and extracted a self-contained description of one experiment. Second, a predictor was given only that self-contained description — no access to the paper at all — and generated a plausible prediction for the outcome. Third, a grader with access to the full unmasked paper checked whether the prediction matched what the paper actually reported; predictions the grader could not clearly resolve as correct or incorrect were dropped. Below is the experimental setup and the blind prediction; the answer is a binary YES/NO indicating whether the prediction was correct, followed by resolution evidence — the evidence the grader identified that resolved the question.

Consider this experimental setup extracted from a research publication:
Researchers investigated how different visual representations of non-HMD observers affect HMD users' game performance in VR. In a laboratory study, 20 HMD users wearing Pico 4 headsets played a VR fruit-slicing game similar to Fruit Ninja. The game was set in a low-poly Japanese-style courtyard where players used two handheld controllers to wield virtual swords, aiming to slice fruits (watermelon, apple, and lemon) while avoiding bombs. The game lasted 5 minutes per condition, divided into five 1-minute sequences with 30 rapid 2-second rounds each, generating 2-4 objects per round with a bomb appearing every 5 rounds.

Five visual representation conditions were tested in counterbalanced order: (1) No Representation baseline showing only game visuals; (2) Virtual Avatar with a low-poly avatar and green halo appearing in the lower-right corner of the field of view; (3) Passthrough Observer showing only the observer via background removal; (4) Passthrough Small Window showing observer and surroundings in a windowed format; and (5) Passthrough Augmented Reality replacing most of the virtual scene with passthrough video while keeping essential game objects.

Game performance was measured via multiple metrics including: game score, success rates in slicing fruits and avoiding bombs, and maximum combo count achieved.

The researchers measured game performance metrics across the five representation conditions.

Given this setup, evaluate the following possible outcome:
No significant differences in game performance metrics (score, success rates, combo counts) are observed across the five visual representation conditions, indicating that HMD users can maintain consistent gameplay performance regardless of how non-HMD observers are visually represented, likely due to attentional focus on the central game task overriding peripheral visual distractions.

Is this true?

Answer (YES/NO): YES